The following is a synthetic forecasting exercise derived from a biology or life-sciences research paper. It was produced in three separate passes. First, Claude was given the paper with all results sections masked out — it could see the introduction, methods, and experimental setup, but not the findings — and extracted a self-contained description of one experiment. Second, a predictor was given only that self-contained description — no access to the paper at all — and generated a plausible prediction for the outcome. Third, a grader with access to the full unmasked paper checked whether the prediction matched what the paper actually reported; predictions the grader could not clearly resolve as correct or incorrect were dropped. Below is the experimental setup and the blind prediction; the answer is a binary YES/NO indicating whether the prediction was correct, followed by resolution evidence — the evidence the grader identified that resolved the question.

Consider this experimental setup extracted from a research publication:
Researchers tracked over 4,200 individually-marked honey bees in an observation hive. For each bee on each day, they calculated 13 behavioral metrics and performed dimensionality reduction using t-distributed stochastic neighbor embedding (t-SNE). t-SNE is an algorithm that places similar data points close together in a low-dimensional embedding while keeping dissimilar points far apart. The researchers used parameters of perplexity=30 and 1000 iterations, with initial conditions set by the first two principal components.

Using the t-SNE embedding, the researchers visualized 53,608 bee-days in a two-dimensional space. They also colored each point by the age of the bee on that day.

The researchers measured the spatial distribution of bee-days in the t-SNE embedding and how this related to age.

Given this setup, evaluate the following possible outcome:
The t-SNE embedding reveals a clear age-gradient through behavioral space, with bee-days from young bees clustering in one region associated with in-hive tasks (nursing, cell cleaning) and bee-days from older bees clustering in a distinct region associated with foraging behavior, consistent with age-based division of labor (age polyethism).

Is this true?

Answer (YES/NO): NO